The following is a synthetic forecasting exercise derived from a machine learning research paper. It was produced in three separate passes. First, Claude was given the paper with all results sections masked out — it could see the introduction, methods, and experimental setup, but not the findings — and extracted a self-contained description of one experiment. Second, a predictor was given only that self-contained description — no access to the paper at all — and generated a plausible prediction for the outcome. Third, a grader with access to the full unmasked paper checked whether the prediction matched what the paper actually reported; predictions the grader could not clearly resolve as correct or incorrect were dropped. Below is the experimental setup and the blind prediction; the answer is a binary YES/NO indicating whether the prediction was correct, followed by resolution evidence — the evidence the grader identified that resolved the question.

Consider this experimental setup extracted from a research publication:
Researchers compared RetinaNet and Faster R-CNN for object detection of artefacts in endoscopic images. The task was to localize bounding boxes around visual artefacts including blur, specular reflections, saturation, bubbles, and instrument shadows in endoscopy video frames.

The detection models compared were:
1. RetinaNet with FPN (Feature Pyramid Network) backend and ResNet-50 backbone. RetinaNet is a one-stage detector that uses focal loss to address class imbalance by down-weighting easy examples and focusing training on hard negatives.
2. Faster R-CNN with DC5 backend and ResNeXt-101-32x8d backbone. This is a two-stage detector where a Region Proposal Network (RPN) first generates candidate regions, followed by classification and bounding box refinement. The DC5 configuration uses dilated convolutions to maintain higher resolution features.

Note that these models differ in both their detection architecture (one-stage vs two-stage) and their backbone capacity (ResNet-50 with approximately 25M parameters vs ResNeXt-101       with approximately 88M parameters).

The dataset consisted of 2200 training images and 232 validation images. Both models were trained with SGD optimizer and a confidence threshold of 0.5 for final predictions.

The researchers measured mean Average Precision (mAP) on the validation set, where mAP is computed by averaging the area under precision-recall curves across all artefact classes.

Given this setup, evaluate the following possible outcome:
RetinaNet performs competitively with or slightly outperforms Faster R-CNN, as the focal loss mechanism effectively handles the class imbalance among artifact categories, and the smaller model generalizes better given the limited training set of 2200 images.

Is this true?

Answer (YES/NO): NO